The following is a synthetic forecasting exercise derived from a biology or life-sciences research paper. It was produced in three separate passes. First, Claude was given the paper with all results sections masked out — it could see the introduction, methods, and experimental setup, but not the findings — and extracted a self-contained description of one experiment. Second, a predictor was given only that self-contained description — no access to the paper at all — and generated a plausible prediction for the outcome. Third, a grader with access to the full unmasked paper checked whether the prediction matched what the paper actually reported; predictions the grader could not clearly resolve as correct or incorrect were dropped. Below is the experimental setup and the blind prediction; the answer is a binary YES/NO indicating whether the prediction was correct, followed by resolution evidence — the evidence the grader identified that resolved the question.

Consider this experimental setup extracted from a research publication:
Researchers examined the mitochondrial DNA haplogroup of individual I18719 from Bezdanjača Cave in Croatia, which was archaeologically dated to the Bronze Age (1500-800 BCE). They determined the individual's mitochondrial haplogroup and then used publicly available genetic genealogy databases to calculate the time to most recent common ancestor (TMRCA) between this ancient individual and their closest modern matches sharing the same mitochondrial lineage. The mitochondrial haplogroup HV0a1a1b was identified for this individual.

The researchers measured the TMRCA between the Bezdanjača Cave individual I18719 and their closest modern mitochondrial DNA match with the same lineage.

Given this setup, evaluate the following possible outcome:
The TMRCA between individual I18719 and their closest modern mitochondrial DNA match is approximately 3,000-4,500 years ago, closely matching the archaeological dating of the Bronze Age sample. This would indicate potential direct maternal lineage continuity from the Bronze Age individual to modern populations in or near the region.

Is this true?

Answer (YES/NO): NO